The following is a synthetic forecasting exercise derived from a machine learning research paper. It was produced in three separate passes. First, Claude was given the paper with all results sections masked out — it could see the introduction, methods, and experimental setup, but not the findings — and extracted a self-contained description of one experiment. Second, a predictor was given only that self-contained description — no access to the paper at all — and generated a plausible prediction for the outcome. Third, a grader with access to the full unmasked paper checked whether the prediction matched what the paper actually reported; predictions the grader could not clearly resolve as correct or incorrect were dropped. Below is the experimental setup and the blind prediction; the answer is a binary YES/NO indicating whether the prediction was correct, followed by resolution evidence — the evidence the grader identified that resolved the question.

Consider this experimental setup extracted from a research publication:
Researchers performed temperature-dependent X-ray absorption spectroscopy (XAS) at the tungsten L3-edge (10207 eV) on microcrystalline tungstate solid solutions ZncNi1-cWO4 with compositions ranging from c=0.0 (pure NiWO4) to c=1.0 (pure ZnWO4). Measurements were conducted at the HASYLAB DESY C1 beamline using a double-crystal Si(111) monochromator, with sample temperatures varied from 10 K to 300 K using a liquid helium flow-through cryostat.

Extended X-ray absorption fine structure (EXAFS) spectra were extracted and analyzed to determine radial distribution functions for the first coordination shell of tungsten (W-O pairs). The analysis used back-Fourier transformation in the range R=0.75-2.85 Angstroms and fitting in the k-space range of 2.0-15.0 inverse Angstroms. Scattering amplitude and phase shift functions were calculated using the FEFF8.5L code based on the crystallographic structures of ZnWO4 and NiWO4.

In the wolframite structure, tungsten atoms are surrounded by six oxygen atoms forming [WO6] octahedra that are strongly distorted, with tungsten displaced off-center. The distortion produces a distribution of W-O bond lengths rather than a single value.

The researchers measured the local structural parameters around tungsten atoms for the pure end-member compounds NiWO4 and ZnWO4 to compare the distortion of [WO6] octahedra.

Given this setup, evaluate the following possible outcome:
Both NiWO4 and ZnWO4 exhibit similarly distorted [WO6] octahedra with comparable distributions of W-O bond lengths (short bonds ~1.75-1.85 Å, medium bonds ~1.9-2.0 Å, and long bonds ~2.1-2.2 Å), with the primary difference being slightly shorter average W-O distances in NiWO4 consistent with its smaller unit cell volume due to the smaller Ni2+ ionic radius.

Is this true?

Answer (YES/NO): NO